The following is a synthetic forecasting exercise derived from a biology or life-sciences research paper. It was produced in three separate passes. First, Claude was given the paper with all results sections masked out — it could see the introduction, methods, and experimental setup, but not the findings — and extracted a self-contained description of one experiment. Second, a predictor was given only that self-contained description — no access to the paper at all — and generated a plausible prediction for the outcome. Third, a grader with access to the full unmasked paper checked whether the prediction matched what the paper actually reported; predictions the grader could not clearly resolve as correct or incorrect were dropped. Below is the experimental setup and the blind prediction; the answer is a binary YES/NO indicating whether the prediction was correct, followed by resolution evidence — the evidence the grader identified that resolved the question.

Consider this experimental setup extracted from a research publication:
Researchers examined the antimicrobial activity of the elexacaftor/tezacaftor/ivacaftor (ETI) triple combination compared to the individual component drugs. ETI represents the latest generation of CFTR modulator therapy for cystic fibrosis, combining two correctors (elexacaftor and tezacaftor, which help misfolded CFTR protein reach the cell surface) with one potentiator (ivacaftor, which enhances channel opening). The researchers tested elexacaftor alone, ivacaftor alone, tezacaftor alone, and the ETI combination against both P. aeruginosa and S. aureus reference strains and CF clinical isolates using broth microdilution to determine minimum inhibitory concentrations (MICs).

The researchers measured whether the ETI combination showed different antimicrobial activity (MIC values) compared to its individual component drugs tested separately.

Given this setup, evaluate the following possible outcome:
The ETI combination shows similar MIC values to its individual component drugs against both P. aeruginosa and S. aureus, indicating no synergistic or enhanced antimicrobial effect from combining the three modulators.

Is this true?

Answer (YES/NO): NO